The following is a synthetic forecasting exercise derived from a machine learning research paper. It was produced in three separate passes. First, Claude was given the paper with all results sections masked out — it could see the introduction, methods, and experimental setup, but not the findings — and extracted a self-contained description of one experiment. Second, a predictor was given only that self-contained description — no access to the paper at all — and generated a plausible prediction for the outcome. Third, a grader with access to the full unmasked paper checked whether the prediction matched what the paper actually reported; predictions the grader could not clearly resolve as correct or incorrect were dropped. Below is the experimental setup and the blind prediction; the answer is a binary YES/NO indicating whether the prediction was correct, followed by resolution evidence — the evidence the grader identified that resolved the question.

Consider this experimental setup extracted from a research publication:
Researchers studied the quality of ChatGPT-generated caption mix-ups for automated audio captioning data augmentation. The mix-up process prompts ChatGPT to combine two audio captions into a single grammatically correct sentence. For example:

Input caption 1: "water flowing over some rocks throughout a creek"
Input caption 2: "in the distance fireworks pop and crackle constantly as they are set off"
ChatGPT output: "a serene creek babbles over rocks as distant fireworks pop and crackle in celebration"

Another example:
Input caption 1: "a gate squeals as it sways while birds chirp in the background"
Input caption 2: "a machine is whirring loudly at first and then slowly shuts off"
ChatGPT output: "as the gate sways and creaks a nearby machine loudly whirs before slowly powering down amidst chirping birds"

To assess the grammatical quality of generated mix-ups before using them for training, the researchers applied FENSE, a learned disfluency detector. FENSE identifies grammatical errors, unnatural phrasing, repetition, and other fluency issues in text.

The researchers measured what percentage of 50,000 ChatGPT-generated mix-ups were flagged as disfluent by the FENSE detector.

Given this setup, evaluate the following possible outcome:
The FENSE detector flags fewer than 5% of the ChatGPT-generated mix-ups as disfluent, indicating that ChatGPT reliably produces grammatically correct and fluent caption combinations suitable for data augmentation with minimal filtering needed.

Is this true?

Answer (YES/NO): YES